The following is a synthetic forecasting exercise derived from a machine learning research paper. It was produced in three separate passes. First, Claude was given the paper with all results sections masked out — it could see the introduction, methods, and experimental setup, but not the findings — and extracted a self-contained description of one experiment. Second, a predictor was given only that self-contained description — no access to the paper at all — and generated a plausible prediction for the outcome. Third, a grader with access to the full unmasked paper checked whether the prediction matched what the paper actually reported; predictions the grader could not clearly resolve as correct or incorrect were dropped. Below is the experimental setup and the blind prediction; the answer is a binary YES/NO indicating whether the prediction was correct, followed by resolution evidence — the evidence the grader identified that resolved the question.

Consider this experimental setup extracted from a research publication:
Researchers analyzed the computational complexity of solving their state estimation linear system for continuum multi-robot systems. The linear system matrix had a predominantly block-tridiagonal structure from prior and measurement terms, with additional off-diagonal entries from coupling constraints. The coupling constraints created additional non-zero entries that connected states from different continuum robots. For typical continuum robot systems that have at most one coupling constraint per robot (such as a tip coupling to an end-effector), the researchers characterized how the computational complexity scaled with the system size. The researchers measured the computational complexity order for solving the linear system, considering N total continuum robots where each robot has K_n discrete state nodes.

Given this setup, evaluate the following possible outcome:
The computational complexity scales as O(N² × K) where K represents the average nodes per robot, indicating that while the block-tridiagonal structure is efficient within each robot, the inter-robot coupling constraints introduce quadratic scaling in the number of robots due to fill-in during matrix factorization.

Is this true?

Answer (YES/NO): NO